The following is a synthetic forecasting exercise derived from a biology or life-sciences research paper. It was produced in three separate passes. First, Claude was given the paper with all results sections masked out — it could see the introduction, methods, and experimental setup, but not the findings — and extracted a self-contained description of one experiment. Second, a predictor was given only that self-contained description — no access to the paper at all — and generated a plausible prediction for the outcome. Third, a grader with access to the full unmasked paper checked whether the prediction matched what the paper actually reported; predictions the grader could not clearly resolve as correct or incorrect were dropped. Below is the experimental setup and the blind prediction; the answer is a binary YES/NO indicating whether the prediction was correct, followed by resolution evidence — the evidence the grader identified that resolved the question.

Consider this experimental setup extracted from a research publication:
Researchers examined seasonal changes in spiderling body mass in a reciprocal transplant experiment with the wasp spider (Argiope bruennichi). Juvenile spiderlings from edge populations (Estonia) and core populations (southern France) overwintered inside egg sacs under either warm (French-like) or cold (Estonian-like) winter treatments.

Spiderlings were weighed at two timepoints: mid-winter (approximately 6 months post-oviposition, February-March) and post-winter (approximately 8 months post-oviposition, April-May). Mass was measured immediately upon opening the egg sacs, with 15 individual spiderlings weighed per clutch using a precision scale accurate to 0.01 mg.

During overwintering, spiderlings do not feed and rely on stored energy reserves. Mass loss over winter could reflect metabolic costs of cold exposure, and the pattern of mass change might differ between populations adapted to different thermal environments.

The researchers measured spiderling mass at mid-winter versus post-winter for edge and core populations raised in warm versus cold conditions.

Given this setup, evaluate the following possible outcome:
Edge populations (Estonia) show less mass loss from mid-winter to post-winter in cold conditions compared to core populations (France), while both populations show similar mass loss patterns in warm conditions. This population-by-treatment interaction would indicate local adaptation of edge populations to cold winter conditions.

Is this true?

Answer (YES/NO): NO